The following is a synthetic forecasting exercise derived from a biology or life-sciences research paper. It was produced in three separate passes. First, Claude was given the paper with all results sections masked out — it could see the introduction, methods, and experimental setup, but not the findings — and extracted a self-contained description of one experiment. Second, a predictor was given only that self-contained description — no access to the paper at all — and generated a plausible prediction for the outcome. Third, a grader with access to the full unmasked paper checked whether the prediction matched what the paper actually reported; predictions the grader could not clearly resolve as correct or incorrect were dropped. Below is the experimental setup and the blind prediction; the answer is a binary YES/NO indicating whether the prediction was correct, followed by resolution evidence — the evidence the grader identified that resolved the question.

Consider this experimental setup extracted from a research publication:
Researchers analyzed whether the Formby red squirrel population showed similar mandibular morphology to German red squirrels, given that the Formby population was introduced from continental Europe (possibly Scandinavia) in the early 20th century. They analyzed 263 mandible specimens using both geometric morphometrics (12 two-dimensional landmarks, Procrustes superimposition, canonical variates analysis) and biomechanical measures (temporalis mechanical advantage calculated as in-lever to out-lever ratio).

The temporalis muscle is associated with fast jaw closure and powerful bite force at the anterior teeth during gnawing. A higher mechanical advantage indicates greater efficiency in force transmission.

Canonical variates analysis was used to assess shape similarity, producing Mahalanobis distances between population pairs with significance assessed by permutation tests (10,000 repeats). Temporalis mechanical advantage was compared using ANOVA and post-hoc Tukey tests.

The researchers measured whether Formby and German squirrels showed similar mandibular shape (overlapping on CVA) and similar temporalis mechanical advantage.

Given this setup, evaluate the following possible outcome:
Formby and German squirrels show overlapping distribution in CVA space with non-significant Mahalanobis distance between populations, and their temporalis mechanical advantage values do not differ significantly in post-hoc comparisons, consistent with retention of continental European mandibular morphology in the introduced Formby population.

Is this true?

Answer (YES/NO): NO